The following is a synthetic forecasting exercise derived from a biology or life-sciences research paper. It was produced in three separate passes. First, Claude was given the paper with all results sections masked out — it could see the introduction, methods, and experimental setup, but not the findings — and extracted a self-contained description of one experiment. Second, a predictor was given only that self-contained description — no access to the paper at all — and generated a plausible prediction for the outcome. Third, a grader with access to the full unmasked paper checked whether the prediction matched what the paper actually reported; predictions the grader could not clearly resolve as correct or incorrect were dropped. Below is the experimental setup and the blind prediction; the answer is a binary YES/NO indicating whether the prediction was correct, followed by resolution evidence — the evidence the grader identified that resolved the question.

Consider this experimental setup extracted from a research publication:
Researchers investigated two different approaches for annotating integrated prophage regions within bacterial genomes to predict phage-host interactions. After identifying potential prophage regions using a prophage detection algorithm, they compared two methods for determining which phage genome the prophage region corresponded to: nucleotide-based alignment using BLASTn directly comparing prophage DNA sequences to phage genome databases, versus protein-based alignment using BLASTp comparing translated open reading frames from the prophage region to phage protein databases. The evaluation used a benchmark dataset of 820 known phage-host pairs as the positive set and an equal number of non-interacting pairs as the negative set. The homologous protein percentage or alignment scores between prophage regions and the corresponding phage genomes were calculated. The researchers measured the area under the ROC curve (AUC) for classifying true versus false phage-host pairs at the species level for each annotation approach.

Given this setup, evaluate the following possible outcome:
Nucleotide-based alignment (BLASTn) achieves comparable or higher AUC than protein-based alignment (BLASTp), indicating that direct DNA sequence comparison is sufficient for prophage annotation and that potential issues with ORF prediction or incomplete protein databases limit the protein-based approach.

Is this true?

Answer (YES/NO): NO